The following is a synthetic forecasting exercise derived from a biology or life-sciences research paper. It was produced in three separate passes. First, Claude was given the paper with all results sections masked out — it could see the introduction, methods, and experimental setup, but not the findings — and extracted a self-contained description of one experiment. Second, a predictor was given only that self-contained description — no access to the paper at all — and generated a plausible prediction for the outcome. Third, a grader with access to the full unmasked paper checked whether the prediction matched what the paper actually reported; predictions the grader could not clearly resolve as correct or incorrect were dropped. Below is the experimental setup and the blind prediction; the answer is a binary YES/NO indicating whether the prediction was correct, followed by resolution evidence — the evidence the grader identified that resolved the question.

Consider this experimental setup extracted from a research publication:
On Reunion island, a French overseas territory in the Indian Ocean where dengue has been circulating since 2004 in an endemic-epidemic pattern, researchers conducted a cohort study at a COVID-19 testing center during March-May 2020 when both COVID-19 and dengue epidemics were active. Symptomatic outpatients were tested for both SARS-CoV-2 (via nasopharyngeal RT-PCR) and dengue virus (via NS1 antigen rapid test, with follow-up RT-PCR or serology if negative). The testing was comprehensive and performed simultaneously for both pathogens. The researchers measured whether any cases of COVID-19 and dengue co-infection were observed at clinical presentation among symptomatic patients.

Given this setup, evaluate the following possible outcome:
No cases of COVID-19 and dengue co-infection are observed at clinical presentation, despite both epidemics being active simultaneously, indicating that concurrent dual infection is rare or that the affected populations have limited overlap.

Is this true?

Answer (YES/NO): YES